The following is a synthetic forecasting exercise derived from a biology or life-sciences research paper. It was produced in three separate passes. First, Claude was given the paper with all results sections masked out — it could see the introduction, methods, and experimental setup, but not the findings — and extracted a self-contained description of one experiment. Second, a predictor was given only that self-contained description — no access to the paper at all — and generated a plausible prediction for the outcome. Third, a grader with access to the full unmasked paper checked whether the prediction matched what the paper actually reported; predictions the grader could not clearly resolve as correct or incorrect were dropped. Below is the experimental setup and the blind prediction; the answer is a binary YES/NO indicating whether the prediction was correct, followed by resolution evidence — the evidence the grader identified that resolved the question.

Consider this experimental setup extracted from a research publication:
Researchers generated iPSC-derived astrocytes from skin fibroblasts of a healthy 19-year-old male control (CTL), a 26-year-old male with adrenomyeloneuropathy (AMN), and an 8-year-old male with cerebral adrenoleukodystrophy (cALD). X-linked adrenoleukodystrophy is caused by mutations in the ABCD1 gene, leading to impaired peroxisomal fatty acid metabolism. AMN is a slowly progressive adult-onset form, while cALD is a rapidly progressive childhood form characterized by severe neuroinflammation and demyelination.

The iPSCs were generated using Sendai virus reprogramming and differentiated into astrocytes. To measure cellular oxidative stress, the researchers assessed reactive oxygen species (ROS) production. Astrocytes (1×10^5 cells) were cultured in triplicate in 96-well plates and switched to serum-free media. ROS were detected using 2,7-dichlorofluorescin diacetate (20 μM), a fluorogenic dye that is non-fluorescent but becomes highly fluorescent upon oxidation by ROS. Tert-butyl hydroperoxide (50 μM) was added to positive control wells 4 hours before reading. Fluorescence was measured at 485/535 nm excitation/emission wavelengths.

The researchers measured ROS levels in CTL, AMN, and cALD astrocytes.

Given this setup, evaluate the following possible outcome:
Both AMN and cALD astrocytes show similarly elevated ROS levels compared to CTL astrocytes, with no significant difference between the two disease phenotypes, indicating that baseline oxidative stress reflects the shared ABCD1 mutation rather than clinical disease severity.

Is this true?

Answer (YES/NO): NO